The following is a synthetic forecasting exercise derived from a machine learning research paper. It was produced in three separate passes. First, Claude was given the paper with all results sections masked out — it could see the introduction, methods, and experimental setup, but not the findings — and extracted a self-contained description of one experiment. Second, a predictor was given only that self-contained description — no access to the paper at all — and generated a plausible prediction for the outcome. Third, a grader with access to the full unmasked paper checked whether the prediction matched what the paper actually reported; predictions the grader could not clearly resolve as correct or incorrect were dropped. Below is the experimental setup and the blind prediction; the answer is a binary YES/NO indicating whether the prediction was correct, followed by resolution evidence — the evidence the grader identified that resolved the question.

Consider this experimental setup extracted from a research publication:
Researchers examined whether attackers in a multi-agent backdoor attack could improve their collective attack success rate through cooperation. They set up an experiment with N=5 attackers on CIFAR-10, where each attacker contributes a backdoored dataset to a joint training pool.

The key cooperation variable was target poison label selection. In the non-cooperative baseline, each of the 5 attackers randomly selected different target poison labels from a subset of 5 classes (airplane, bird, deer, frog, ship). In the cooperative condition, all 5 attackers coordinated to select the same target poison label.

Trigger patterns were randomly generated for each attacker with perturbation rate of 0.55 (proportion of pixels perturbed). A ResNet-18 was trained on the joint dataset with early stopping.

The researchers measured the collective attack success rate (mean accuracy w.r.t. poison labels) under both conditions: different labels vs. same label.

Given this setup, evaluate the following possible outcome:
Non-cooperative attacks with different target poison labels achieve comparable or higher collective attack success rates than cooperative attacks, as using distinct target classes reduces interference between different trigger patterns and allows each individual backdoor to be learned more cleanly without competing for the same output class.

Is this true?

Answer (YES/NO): NO